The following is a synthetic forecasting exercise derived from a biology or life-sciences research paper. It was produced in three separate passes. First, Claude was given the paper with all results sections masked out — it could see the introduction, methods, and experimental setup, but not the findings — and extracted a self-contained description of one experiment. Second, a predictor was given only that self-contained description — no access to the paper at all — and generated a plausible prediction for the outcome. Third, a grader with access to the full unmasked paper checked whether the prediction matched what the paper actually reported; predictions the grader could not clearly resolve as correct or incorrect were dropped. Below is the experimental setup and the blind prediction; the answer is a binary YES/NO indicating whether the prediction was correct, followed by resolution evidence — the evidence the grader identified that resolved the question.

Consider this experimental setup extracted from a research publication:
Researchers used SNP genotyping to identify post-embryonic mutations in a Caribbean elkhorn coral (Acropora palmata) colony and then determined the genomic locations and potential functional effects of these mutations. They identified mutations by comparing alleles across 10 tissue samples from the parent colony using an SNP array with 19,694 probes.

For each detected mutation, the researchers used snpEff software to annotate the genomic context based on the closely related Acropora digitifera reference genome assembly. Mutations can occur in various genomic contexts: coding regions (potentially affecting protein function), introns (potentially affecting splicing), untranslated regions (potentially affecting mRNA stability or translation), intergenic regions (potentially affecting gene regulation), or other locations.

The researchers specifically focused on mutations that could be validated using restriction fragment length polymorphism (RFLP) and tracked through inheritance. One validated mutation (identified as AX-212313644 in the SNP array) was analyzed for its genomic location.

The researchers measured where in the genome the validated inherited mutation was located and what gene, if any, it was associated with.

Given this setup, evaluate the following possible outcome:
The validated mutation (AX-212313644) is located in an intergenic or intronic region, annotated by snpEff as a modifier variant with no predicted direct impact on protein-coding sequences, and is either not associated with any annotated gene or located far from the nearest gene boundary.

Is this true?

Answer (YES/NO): NO